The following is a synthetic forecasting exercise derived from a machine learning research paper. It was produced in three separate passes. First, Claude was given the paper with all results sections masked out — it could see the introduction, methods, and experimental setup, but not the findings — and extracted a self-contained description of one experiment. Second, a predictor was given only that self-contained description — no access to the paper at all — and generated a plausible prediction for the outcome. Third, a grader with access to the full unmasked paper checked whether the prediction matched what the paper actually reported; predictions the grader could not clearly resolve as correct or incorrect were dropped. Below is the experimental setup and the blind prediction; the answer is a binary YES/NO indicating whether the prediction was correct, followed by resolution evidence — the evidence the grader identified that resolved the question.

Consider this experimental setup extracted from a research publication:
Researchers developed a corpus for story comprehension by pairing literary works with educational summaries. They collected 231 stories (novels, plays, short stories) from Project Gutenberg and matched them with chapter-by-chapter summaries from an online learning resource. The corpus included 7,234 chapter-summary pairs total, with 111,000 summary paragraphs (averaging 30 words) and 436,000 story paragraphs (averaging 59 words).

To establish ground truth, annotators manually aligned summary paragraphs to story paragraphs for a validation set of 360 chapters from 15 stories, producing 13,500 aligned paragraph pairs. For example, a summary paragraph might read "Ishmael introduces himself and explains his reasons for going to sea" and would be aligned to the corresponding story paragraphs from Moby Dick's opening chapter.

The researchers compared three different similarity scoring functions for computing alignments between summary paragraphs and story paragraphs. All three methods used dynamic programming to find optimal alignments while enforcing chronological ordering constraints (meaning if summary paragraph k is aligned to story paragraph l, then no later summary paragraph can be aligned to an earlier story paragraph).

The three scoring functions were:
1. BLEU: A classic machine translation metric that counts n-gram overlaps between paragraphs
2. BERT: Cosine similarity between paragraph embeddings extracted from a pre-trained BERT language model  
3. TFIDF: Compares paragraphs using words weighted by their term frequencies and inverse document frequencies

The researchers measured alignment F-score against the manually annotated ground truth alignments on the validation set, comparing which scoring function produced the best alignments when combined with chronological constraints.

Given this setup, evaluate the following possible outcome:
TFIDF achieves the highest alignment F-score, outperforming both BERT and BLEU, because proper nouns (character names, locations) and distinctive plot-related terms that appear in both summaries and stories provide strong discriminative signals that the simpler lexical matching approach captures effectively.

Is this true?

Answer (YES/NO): YES